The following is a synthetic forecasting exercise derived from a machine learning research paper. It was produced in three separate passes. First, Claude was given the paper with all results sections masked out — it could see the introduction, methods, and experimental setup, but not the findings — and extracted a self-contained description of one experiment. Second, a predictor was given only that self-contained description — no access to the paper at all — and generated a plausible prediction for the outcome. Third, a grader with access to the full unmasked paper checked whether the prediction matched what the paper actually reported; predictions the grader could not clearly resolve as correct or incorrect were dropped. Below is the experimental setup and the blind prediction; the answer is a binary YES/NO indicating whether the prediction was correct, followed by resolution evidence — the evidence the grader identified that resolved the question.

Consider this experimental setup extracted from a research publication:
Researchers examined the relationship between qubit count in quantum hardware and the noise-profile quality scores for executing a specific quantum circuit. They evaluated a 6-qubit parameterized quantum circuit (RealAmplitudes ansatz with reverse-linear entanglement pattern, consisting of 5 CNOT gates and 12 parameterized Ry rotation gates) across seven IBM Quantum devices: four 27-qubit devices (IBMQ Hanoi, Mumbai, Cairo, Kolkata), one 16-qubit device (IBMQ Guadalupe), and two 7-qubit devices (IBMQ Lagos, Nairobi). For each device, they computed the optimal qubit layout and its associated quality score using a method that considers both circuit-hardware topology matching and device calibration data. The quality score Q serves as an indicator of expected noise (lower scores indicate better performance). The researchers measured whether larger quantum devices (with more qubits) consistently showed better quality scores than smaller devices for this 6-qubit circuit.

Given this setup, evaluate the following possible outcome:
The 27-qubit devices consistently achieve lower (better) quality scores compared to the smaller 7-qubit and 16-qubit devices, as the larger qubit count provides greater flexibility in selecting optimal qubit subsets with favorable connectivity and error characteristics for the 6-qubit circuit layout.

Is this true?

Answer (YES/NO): NO